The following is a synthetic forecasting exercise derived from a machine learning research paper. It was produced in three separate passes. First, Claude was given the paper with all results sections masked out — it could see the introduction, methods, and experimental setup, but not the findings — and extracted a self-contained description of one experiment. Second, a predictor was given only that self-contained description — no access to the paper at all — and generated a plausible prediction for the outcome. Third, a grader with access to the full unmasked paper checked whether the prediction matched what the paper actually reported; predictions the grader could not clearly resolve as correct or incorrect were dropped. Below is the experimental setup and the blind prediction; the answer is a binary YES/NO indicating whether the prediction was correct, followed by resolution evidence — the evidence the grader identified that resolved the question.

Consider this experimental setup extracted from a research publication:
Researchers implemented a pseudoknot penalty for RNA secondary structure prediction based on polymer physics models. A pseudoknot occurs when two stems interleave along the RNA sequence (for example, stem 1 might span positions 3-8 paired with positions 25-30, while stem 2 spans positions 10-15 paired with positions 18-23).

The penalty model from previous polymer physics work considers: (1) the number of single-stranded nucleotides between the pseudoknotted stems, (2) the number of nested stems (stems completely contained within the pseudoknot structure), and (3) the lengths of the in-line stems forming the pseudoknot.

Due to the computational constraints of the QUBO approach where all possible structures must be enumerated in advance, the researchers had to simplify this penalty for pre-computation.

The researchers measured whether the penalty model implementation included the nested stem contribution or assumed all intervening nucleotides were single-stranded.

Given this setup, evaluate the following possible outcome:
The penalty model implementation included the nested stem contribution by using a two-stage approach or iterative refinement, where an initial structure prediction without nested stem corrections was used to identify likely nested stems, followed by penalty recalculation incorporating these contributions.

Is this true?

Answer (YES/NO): NO